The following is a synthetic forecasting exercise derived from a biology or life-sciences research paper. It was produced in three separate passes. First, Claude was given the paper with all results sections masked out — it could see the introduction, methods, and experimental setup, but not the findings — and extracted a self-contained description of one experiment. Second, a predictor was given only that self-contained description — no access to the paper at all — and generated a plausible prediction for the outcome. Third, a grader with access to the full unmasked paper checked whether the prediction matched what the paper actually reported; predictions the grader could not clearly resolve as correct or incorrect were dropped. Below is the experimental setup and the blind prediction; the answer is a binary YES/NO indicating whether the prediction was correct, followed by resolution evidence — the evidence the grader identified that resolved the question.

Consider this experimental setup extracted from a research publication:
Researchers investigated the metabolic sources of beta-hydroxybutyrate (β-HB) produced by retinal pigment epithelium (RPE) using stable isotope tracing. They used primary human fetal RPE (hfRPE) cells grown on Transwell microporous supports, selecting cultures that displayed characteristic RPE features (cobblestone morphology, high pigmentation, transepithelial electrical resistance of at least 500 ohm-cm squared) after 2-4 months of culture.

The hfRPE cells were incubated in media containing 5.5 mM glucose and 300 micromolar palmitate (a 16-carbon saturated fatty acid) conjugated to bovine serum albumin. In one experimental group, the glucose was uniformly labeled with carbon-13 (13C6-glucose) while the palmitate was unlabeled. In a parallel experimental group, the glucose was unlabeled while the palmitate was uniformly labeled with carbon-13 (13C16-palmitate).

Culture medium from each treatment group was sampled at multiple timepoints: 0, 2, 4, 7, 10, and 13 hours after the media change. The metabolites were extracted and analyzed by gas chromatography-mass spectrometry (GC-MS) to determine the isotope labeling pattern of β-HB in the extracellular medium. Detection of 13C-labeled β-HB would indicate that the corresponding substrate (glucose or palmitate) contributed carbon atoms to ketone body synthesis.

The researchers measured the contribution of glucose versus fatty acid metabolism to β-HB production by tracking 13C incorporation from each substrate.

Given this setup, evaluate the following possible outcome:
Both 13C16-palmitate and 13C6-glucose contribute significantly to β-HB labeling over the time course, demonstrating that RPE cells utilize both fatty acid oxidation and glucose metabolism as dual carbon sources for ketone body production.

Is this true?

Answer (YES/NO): NO